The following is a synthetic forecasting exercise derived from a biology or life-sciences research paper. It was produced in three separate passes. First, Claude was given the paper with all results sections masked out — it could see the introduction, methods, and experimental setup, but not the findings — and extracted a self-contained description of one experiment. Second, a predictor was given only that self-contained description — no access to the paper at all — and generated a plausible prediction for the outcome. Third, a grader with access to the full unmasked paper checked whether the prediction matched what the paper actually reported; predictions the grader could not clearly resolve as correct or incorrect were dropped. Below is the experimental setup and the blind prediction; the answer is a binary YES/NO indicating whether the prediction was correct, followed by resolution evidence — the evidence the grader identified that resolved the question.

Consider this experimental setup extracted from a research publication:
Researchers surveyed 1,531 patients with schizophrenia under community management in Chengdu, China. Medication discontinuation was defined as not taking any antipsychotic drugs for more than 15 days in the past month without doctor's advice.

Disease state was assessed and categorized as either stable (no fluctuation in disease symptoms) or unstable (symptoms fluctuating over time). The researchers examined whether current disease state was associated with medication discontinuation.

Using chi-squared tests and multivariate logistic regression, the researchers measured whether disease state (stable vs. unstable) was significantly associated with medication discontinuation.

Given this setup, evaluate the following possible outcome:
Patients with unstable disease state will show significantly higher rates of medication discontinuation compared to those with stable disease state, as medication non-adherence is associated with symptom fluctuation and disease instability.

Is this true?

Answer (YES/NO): YES